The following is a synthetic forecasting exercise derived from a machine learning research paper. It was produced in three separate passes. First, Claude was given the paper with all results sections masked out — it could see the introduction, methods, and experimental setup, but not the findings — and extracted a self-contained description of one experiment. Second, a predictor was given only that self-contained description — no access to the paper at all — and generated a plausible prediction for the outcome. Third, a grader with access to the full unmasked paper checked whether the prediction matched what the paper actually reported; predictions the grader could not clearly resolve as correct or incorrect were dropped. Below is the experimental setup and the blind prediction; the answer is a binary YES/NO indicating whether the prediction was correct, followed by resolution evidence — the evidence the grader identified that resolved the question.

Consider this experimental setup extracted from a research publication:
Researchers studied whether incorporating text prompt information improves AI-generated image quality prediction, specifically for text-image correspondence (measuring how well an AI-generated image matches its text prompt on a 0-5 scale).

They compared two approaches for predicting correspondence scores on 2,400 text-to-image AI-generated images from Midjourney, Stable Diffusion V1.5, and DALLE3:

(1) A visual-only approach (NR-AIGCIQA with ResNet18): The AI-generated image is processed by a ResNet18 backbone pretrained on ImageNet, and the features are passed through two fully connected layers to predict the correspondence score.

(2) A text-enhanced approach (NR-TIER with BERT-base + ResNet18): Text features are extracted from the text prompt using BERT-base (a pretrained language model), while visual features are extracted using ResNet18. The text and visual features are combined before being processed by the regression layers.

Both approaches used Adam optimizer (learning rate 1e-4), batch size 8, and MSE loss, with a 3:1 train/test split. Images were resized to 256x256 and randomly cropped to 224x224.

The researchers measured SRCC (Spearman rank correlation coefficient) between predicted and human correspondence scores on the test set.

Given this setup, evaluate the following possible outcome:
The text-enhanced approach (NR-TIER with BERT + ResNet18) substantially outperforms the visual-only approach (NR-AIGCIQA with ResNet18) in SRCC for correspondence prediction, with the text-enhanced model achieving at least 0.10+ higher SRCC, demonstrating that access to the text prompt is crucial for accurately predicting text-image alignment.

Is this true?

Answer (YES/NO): NO